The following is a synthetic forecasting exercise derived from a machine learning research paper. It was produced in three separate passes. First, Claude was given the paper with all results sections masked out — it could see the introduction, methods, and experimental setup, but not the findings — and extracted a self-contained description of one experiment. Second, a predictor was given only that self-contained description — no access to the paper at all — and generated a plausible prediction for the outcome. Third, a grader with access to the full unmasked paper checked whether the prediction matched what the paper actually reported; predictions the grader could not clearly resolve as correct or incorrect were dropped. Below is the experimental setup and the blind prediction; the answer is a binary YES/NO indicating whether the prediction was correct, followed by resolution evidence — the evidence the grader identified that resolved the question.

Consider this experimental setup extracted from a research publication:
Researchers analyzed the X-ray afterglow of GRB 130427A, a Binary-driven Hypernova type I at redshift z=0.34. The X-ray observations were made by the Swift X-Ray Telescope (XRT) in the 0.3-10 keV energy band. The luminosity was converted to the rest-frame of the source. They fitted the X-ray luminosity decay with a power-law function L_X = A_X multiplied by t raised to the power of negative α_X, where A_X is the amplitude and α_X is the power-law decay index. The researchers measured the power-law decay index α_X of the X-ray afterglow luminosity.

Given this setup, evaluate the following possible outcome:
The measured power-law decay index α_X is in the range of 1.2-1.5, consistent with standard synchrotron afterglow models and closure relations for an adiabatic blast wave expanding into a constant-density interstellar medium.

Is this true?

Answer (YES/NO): YES